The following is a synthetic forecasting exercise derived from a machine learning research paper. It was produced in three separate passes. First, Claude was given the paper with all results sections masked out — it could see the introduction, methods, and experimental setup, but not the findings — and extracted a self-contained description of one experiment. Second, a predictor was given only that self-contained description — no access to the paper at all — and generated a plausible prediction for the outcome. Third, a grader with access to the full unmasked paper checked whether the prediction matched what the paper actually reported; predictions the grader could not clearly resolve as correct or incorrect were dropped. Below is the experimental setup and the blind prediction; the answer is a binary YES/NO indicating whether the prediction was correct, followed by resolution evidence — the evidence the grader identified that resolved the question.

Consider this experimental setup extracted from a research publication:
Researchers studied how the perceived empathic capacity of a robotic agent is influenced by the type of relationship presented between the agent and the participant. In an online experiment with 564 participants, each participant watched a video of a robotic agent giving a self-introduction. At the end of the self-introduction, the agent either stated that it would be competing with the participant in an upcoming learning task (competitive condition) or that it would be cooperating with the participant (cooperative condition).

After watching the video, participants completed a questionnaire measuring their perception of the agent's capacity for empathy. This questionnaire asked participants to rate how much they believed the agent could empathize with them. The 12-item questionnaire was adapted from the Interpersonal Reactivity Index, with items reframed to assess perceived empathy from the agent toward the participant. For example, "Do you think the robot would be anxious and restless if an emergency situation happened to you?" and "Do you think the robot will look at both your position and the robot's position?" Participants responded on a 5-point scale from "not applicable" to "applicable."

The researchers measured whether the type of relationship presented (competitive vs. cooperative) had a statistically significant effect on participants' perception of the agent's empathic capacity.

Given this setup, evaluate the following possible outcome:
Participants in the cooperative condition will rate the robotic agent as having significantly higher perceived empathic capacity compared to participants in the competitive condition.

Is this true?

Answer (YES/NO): YES